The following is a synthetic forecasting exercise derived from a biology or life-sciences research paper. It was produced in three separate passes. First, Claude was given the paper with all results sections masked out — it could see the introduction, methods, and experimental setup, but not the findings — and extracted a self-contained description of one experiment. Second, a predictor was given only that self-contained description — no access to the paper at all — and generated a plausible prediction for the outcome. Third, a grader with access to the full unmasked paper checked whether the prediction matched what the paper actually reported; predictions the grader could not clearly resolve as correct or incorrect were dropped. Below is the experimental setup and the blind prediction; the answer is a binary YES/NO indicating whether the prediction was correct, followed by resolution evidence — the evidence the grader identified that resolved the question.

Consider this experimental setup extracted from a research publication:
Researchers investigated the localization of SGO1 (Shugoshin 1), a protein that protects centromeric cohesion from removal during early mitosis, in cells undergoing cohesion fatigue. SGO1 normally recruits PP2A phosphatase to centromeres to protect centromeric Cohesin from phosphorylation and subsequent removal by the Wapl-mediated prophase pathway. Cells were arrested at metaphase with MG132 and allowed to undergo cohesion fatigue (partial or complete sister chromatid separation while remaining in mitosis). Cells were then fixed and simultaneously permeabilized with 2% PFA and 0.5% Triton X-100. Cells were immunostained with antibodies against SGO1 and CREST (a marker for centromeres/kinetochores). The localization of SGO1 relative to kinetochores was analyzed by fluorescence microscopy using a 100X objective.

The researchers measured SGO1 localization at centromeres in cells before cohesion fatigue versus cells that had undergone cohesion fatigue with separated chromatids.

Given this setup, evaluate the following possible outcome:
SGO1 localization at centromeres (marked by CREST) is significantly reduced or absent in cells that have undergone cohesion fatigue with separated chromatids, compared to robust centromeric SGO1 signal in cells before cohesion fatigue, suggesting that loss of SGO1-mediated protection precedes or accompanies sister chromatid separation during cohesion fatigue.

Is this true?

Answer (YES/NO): NO